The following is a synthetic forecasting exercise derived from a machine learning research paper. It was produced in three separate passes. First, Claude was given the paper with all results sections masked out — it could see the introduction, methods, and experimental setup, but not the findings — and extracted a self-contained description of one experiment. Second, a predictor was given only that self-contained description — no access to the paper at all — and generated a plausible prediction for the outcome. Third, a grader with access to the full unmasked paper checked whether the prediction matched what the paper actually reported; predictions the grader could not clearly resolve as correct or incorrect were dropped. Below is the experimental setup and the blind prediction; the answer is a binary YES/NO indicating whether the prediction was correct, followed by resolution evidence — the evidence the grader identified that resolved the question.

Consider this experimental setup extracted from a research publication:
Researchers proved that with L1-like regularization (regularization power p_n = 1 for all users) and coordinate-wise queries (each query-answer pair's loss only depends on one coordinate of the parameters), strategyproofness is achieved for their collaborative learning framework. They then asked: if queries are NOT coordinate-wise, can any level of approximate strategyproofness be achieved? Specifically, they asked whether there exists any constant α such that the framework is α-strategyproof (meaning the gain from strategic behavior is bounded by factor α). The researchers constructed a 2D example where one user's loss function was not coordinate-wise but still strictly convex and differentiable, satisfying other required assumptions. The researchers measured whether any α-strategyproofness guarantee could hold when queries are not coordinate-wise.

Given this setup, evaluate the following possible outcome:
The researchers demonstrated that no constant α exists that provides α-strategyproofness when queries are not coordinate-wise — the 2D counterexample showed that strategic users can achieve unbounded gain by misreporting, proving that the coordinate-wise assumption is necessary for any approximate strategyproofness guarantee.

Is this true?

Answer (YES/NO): YES